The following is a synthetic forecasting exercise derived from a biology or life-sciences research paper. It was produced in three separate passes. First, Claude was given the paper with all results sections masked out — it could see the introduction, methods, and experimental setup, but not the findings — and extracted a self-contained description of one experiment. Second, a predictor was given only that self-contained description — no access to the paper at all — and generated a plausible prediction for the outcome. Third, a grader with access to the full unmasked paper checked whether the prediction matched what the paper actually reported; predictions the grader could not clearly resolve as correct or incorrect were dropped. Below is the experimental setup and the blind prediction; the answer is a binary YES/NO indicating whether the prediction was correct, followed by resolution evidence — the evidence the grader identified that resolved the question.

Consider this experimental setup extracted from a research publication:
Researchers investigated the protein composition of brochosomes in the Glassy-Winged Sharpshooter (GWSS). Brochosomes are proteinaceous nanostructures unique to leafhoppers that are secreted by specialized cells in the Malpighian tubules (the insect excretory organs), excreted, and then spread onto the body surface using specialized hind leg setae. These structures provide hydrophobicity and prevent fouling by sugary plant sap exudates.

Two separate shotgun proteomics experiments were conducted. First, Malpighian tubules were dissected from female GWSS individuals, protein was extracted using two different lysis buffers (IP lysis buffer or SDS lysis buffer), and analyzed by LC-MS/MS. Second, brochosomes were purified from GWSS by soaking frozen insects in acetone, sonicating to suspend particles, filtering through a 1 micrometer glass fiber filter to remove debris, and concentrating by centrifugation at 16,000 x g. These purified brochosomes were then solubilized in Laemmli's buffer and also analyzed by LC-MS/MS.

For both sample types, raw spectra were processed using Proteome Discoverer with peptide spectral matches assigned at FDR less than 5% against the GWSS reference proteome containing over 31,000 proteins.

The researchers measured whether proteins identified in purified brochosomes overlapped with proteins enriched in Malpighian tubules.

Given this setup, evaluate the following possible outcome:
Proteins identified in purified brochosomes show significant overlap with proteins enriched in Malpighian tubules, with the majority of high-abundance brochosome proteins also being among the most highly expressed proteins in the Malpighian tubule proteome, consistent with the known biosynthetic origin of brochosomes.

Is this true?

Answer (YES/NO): NO